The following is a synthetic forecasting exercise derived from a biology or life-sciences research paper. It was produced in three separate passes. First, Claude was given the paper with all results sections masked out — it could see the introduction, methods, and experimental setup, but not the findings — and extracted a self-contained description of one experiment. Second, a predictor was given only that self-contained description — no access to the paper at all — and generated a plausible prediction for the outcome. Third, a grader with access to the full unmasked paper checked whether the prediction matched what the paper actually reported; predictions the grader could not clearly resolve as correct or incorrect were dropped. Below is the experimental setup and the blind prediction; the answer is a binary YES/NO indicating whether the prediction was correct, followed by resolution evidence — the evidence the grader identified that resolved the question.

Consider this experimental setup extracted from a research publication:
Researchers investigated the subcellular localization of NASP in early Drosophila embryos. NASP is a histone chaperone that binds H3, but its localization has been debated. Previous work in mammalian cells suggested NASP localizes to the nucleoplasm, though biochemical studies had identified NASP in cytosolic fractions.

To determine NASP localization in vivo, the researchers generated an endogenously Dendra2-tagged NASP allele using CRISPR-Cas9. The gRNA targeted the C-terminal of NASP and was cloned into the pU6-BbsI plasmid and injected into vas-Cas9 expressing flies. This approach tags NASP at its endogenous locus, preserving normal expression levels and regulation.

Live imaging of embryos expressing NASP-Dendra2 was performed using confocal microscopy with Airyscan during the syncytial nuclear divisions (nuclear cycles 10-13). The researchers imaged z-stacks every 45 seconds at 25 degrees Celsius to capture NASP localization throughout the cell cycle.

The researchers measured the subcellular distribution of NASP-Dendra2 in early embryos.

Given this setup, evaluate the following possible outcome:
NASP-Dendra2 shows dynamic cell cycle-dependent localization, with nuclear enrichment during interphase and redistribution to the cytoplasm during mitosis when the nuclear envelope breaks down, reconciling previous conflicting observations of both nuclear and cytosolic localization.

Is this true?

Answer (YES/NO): YES